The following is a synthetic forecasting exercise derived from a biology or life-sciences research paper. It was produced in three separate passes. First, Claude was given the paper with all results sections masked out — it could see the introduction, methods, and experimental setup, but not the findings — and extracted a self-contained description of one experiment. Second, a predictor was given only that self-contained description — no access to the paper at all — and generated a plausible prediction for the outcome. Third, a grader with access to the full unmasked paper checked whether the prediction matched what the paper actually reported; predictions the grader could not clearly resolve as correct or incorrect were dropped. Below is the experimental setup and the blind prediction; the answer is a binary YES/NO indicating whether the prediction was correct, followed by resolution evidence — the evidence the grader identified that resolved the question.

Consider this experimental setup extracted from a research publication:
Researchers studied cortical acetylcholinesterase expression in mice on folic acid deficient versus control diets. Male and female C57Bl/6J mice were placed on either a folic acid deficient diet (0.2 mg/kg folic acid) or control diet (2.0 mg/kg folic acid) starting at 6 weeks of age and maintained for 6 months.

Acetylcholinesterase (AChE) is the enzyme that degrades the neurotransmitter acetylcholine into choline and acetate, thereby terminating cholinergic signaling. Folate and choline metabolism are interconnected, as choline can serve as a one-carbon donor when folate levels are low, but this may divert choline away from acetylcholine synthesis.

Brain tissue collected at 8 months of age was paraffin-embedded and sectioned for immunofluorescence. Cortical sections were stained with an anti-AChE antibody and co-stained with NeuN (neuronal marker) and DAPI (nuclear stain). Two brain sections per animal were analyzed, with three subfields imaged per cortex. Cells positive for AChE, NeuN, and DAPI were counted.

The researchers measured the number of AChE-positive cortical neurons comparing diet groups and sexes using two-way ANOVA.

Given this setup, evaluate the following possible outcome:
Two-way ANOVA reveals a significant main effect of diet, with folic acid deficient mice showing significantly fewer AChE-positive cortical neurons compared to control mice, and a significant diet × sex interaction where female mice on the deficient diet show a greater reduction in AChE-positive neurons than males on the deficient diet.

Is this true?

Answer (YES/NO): NO